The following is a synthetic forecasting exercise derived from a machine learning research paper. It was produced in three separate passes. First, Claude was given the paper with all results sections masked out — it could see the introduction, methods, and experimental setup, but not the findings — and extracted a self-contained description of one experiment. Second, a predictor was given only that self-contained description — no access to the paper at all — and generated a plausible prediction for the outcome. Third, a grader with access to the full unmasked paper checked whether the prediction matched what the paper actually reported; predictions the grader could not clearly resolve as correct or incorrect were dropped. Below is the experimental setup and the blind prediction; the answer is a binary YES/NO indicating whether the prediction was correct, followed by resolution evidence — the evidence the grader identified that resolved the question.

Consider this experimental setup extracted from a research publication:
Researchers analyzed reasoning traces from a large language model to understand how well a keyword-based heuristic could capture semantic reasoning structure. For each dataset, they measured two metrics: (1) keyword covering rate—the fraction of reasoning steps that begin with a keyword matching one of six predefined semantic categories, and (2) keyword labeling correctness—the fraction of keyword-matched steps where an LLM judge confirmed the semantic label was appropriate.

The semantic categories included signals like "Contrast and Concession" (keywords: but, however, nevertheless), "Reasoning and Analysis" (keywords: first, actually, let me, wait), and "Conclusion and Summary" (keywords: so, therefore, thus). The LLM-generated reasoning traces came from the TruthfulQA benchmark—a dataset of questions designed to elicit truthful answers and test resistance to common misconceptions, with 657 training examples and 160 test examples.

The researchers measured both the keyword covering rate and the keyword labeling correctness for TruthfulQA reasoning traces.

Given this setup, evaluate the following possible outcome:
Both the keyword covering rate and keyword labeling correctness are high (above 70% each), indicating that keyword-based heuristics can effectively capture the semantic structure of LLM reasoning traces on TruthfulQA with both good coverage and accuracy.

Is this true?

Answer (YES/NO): NO